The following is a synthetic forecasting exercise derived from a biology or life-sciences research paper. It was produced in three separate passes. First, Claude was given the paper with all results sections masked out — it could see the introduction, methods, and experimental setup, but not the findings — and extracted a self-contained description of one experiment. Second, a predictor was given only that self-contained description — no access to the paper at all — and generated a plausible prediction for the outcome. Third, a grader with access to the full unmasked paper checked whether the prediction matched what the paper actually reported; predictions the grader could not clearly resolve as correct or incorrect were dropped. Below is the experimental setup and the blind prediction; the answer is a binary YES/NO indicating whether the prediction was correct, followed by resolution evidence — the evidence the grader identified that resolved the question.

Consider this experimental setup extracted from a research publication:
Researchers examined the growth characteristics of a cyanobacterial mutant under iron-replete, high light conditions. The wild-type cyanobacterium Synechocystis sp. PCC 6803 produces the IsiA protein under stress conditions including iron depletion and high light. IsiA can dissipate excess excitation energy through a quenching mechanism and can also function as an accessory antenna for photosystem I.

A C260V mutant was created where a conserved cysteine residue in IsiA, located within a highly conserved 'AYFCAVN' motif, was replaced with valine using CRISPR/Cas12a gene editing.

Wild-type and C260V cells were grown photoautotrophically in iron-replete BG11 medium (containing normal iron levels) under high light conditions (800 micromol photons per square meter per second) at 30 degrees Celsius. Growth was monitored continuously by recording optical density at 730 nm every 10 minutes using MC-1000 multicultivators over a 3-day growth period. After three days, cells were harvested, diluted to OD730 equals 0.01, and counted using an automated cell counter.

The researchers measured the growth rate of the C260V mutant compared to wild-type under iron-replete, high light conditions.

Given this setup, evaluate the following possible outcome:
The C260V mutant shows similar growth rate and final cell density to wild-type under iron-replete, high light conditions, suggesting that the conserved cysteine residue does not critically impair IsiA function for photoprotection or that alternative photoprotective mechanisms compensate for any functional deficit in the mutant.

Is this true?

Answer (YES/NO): NO